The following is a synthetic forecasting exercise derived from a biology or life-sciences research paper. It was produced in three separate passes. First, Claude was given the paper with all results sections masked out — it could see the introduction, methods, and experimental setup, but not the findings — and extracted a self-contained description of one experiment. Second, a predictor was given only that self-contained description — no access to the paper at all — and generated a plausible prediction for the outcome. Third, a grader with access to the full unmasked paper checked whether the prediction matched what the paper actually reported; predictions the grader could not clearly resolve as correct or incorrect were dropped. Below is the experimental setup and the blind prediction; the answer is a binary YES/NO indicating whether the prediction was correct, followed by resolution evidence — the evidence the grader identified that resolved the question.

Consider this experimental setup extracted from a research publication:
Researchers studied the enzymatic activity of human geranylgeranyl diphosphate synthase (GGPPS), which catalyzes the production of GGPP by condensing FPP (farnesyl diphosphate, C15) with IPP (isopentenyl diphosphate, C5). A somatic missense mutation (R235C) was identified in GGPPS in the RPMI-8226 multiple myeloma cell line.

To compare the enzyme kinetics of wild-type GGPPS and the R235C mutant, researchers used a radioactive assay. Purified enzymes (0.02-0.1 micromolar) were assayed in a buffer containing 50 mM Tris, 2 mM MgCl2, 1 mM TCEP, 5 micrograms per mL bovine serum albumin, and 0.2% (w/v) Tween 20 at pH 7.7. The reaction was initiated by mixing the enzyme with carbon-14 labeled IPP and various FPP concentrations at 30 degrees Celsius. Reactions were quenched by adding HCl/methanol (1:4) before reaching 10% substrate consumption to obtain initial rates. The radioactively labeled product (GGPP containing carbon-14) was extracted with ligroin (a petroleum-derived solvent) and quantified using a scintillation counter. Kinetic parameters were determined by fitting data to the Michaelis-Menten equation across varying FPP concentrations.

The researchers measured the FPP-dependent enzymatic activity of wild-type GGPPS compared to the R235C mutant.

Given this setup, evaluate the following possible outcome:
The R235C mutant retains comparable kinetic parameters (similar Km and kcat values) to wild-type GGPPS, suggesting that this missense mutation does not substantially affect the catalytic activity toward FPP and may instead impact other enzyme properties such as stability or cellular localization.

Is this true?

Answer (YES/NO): NO